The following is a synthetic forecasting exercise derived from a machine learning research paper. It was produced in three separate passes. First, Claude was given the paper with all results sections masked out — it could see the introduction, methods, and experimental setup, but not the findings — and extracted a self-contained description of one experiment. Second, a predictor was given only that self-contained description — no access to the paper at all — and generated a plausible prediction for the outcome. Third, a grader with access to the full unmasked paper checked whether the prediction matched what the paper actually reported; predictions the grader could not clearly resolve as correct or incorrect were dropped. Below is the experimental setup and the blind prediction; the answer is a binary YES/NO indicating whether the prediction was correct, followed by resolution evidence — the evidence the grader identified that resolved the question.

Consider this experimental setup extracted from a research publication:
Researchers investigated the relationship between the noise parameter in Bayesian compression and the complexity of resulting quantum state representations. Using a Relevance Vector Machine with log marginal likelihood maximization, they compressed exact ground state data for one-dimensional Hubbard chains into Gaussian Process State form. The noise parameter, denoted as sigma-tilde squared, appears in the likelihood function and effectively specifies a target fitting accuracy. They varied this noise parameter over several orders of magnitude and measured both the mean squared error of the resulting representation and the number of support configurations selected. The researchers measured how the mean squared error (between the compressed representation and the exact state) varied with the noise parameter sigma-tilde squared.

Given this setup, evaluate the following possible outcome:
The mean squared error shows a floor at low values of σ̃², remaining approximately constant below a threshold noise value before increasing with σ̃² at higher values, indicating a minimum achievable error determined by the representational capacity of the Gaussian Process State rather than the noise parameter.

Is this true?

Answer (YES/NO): NO